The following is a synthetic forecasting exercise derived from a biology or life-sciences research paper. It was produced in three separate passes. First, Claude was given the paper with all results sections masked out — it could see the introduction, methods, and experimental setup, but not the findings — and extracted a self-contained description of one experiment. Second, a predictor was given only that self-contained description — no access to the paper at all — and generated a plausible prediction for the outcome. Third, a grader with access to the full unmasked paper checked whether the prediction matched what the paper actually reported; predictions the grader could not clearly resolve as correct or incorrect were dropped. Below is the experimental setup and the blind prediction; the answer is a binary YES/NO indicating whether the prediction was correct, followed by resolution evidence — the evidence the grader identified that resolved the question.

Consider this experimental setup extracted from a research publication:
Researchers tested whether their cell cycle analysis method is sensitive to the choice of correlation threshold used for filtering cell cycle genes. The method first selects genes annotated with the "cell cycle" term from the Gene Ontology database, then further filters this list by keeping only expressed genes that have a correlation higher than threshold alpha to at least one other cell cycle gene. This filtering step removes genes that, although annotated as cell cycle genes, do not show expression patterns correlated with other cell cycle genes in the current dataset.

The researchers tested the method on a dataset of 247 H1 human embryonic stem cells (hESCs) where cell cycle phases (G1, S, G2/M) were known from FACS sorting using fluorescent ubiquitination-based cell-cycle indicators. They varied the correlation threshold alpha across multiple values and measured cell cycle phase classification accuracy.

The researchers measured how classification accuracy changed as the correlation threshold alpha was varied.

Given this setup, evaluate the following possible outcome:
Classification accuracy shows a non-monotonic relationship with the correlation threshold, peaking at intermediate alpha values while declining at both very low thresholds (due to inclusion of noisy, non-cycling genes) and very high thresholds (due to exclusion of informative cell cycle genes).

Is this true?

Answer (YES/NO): NO